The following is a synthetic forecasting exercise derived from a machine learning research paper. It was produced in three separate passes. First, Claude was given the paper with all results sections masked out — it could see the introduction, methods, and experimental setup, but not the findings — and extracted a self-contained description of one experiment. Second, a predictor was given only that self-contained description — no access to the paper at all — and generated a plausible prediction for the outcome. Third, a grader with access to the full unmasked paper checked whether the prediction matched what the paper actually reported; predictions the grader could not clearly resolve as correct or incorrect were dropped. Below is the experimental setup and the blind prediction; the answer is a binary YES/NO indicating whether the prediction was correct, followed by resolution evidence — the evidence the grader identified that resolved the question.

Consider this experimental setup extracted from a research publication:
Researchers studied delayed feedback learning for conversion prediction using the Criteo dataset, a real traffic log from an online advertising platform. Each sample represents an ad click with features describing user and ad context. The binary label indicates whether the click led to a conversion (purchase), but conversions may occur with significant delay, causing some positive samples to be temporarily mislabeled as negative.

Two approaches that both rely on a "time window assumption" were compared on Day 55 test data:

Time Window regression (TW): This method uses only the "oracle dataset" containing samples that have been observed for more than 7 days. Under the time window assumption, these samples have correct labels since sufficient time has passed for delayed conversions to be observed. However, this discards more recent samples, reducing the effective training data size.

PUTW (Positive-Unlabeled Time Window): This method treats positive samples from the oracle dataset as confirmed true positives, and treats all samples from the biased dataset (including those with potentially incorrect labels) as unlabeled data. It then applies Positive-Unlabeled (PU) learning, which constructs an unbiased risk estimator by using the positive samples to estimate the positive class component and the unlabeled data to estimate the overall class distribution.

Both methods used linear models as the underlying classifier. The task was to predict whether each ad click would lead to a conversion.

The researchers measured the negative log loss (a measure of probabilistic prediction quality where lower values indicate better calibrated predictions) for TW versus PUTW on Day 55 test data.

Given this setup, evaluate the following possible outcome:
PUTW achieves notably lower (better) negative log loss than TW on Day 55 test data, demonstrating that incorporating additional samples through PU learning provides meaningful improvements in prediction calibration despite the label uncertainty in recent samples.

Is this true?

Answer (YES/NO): NO